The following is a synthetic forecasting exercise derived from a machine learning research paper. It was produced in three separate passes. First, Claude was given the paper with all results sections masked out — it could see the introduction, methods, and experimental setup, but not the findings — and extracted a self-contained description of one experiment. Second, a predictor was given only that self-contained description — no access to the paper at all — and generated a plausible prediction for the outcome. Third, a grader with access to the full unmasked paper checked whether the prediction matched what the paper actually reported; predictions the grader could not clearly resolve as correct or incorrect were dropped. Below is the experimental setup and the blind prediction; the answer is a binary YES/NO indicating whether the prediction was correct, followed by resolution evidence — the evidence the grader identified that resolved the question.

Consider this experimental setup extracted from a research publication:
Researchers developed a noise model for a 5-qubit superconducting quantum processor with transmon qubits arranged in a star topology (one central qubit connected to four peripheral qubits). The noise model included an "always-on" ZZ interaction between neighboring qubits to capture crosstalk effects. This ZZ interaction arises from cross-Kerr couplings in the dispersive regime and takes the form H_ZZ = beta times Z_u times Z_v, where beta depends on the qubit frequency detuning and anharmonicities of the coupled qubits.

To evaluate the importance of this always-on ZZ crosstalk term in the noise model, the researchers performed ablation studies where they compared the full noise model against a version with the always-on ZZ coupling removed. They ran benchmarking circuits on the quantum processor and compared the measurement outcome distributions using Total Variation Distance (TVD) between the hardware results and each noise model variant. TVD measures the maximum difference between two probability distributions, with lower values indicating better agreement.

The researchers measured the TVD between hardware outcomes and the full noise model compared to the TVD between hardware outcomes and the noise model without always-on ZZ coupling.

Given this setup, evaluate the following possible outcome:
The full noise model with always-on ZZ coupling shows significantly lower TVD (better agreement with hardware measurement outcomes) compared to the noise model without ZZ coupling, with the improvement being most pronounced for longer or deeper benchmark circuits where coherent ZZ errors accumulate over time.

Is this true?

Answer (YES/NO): NO